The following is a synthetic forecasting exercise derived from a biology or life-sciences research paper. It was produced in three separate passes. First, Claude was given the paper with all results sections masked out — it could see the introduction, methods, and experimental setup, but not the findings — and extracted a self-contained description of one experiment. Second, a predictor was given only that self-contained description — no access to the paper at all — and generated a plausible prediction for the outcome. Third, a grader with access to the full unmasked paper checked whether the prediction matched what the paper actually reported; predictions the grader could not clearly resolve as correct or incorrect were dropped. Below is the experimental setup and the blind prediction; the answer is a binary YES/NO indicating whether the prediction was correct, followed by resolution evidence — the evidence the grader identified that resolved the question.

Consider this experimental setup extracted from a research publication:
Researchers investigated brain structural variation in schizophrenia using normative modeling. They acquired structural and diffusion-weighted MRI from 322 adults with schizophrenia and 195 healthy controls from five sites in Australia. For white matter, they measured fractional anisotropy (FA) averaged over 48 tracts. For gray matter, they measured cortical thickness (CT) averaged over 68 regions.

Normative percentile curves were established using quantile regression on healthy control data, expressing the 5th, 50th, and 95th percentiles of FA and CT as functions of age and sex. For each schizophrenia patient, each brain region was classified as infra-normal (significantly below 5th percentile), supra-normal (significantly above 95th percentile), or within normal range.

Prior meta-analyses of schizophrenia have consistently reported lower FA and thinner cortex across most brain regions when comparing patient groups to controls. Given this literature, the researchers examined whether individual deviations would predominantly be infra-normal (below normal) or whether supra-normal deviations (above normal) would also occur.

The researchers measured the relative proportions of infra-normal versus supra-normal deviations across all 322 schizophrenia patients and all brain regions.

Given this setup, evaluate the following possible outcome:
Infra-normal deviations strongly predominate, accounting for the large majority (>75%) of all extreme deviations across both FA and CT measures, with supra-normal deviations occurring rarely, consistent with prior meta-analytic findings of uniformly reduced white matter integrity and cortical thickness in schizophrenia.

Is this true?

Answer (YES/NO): NO